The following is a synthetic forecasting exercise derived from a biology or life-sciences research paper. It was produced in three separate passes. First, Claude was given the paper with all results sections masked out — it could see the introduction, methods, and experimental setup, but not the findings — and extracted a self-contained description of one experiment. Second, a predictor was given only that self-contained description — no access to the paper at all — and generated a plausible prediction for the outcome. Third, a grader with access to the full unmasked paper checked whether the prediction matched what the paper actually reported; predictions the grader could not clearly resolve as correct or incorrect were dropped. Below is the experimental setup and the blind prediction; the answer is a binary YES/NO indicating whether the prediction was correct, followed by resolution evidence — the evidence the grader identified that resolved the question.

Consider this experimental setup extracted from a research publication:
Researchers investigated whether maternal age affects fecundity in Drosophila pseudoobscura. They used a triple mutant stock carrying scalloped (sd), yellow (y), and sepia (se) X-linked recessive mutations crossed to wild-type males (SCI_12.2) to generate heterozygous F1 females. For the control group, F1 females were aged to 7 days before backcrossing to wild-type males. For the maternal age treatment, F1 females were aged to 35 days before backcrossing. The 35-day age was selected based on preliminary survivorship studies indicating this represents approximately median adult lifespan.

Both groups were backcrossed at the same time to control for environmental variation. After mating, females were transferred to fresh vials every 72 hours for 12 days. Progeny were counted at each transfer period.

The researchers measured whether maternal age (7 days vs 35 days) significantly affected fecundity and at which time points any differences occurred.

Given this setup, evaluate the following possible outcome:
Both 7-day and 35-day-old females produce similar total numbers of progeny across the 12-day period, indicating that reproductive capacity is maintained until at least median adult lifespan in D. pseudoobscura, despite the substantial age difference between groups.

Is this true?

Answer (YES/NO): NO